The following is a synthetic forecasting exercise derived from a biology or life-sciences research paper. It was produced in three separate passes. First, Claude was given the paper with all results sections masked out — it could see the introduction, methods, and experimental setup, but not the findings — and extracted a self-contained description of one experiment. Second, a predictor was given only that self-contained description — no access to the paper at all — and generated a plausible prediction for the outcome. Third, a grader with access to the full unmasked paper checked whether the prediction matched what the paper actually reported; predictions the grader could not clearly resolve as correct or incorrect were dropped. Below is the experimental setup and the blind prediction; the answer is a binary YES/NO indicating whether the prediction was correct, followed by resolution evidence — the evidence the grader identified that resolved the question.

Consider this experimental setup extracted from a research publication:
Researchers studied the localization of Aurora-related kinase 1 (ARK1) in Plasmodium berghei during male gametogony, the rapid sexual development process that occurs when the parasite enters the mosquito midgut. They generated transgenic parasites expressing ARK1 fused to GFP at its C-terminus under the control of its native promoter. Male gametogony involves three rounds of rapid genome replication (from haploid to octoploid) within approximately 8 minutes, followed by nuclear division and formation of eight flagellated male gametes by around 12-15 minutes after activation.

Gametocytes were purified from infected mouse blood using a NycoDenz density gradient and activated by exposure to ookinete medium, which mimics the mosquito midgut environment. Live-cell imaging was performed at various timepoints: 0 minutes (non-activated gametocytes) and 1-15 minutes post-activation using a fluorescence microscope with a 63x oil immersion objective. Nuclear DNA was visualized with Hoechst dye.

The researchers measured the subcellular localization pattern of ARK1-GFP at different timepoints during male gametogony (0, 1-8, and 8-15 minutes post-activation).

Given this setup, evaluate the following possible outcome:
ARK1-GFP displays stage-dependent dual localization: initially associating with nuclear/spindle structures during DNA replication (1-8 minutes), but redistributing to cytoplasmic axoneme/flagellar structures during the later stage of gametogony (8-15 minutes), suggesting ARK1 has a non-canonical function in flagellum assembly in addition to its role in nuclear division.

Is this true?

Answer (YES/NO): NO